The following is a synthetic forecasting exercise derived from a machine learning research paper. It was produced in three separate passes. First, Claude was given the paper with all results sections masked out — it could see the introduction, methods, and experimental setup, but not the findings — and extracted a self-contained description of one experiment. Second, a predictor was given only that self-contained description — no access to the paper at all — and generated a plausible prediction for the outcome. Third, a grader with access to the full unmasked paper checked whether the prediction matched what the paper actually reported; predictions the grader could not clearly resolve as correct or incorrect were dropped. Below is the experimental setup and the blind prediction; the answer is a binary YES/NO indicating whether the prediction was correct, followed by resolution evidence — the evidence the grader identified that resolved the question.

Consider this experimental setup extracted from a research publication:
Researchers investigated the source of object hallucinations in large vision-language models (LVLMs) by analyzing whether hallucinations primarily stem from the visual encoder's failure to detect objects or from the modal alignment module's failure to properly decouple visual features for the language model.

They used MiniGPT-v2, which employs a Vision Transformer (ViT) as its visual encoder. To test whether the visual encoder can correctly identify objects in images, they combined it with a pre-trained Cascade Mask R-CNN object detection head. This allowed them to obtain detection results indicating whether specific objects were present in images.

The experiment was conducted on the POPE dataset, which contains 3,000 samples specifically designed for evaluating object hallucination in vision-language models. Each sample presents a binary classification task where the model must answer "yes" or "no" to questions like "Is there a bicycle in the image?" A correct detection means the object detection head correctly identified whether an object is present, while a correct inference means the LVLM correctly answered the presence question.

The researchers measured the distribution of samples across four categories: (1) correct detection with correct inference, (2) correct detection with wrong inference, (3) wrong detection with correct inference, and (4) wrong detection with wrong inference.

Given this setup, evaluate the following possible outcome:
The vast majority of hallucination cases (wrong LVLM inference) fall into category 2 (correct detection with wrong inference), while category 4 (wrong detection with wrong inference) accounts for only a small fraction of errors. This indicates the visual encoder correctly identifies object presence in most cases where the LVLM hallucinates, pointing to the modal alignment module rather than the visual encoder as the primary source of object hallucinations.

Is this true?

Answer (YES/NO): YES